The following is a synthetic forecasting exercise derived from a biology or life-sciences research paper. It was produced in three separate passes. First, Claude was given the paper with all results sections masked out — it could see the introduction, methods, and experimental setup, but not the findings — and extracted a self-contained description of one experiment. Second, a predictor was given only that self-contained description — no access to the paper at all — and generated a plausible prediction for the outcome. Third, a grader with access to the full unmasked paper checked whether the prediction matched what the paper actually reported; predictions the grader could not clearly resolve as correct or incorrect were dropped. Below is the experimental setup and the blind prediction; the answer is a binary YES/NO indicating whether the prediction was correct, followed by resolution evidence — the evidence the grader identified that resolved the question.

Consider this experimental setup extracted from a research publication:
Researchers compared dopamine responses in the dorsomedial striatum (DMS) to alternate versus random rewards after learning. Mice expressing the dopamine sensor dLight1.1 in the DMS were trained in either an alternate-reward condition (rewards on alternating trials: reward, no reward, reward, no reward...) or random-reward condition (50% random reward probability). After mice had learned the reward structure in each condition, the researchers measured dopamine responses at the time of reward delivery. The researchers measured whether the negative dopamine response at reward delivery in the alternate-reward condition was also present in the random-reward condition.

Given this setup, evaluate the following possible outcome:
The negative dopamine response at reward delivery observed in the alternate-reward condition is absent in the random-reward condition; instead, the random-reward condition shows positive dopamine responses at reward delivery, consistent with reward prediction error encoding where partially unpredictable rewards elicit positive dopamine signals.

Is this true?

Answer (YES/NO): YES